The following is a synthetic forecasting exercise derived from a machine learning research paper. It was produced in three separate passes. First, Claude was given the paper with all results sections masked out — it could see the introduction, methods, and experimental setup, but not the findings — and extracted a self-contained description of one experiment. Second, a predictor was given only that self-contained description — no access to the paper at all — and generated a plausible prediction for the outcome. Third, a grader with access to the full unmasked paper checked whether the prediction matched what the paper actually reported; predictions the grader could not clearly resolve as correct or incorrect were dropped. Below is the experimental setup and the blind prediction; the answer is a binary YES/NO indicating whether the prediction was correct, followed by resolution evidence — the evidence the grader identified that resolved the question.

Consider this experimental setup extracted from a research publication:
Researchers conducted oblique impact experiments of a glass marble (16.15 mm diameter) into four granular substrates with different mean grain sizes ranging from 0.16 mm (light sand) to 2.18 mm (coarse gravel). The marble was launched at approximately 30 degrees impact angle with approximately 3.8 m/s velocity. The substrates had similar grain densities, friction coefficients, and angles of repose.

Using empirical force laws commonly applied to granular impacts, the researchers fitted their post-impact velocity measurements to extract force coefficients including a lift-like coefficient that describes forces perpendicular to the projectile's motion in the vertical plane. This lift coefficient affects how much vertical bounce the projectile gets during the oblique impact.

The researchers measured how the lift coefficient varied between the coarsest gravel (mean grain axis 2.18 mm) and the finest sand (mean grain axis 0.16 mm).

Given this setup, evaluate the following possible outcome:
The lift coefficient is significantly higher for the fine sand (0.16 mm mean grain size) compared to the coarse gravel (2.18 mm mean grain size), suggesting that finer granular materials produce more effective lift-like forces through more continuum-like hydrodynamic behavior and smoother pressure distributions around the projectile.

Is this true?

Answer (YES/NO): NO